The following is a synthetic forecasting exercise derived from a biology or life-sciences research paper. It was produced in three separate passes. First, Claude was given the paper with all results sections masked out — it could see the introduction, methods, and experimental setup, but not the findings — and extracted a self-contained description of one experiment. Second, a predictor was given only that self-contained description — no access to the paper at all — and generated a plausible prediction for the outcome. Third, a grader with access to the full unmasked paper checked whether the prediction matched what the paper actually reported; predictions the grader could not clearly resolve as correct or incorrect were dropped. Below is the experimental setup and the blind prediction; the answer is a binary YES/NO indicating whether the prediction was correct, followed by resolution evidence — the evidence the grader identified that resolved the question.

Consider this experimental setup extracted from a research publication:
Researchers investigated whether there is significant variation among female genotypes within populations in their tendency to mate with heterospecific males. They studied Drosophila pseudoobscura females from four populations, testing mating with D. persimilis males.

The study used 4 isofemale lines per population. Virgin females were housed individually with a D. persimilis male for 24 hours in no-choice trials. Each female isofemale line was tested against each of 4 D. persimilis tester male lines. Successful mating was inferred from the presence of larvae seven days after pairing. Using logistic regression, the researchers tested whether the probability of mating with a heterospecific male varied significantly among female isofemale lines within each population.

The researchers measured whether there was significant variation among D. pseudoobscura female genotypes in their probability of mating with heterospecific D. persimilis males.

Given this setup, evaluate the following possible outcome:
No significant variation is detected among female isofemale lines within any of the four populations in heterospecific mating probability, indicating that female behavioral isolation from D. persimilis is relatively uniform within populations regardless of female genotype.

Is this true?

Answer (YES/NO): NO